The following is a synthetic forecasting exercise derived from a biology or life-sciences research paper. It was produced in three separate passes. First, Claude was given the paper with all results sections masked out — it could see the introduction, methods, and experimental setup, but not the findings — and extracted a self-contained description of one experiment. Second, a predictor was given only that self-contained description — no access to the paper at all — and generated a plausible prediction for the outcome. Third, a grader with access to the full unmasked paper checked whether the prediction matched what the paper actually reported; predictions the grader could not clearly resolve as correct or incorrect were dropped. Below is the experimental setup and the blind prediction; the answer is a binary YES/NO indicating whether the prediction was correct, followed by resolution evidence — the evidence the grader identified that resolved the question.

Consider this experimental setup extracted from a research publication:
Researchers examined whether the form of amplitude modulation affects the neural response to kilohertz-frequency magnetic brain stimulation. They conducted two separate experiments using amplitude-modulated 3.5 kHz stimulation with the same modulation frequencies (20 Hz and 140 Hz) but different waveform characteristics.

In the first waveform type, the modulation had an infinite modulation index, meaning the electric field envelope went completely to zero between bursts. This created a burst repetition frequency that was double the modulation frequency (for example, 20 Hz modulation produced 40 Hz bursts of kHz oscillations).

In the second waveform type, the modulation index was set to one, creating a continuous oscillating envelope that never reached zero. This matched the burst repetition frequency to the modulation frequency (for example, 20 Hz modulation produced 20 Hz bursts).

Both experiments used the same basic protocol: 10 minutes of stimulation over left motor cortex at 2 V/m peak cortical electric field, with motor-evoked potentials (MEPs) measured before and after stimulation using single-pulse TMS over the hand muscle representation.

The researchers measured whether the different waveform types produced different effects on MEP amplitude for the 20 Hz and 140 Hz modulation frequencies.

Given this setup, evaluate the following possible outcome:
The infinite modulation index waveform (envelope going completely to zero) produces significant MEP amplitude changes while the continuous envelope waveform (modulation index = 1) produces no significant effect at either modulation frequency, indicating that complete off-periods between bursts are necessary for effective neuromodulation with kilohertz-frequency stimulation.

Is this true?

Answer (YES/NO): NO